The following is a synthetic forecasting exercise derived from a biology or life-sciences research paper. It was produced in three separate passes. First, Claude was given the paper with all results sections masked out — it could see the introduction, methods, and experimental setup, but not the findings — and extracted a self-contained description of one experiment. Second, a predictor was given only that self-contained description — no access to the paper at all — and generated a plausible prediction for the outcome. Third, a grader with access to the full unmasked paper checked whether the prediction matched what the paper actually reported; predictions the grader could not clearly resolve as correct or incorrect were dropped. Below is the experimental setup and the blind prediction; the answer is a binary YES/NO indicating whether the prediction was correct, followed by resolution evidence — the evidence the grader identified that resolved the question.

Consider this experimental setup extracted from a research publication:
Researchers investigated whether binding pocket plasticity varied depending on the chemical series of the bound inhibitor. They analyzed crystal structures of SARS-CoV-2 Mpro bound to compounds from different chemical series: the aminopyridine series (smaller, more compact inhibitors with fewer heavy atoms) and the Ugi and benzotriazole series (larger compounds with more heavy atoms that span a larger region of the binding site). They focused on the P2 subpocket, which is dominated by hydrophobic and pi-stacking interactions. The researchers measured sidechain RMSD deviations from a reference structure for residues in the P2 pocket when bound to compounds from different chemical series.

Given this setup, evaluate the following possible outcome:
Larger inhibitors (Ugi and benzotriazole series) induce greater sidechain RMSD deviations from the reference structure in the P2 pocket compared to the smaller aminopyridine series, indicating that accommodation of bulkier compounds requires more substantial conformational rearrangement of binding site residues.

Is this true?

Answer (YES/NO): YES